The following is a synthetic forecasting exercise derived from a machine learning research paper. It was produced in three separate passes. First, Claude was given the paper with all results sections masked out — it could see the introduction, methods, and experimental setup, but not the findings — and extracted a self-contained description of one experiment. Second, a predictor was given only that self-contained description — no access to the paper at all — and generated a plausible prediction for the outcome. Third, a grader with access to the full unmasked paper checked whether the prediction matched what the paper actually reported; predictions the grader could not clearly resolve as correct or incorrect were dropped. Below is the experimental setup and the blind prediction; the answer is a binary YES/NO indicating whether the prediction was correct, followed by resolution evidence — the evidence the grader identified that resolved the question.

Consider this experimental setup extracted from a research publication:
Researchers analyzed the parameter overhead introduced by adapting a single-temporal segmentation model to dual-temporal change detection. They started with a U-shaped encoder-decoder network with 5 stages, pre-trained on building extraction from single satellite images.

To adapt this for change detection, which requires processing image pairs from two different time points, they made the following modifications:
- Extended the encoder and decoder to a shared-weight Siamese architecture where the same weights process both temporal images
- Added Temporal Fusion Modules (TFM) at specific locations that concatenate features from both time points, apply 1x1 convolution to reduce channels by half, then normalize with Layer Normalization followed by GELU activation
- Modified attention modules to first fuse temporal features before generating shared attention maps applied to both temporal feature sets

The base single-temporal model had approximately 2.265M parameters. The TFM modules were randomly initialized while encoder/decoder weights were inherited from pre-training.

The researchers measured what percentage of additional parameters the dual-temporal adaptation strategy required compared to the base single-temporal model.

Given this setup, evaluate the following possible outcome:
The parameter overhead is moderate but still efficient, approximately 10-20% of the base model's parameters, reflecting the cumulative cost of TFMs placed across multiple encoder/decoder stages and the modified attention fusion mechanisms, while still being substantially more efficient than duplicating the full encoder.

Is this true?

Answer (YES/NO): NO